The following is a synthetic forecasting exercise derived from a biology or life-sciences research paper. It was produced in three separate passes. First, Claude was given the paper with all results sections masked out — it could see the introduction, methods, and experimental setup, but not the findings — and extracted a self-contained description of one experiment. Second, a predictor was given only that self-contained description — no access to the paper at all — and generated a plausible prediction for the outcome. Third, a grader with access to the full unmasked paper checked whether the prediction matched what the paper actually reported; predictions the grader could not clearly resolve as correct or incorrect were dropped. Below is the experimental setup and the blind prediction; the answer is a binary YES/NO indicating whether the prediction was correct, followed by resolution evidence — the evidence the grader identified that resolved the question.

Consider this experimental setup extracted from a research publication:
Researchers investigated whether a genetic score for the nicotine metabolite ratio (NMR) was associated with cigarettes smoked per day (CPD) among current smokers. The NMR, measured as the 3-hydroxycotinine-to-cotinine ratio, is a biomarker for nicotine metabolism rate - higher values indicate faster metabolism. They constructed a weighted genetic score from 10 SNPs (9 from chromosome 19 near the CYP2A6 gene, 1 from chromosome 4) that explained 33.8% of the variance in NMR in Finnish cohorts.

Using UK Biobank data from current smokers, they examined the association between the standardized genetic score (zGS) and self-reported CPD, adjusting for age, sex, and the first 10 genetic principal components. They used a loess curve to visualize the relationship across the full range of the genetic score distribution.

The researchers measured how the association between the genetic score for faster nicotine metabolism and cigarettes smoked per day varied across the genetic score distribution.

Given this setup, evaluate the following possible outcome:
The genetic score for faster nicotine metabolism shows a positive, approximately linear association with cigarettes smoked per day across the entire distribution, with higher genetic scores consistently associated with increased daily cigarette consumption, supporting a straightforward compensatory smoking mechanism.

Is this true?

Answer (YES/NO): NO